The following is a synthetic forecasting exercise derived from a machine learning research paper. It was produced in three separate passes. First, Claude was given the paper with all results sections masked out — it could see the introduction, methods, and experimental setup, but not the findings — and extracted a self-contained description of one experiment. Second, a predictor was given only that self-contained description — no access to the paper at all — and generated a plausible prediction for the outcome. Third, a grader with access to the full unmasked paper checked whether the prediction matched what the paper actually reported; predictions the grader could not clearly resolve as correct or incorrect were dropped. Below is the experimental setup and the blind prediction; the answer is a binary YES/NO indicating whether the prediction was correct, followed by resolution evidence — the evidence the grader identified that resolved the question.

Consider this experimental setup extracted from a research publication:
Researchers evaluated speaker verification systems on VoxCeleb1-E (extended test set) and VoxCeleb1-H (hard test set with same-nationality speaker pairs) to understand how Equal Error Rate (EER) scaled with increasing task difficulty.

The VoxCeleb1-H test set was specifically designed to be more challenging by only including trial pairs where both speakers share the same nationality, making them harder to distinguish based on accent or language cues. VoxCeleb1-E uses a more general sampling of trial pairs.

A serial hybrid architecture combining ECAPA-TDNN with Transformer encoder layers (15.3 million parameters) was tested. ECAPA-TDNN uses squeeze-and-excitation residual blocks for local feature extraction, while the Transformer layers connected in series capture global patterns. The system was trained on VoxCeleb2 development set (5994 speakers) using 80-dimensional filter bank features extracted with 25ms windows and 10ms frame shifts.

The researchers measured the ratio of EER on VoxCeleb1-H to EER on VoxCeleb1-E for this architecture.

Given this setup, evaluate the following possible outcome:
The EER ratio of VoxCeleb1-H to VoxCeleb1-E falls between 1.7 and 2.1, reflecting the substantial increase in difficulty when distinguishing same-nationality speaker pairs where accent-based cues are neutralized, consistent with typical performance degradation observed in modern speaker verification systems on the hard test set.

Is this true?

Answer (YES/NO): YES